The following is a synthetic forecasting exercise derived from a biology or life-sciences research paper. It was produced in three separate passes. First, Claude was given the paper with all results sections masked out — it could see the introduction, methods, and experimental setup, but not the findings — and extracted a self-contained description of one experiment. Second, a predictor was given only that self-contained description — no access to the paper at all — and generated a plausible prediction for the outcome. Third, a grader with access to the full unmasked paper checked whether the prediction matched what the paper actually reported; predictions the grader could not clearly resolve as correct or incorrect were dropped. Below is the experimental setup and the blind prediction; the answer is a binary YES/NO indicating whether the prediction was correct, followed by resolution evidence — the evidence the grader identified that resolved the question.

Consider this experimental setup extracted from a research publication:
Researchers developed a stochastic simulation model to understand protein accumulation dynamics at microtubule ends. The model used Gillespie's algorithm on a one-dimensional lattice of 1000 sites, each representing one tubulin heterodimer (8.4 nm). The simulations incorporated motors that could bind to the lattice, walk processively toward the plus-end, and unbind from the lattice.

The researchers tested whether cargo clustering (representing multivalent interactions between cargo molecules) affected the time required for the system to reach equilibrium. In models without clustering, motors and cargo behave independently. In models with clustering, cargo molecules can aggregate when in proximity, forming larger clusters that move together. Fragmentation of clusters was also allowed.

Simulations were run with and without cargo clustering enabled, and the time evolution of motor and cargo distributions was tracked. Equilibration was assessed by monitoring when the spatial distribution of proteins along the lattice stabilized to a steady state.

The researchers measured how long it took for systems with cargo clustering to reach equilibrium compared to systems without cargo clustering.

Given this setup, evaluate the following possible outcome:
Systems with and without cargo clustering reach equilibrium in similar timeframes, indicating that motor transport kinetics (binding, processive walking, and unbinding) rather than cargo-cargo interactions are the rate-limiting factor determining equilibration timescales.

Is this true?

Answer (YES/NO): NO